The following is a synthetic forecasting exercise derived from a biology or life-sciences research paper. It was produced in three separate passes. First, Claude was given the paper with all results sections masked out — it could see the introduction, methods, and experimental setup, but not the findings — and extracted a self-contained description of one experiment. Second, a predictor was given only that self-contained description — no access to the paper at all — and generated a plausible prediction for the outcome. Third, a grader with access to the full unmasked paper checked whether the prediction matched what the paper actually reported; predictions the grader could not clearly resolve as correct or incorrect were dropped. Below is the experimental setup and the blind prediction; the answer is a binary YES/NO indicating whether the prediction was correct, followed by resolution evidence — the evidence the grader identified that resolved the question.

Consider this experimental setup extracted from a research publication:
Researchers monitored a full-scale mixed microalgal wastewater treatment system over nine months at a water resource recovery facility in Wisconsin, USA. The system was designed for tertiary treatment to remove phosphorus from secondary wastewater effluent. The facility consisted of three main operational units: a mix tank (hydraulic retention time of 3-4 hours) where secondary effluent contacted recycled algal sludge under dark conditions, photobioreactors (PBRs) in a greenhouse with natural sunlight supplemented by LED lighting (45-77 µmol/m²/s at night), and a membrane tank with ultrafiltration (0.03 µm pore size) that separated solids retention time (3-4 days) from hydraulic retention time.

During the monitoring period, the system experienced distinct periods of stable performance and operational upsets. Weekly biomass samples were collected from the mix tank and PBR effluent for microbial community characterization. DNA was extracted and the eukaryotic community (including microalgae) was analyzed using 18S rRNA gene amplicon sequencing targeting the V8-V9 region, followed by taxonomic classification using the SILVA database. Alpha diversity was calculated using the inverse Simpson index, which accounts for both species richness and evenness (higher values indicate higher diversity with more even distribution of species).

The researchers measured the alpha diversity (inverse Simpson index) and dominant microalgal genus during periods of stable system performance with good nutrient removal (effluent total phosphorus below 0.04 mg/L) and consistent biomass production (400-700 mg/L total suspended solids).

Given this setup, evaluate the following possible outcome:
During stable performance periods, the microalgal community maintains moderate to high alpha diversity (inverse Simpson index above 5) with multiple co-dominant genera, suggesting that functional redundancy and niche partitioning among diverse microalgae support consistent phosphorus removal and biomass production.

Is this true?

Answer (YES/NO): NO